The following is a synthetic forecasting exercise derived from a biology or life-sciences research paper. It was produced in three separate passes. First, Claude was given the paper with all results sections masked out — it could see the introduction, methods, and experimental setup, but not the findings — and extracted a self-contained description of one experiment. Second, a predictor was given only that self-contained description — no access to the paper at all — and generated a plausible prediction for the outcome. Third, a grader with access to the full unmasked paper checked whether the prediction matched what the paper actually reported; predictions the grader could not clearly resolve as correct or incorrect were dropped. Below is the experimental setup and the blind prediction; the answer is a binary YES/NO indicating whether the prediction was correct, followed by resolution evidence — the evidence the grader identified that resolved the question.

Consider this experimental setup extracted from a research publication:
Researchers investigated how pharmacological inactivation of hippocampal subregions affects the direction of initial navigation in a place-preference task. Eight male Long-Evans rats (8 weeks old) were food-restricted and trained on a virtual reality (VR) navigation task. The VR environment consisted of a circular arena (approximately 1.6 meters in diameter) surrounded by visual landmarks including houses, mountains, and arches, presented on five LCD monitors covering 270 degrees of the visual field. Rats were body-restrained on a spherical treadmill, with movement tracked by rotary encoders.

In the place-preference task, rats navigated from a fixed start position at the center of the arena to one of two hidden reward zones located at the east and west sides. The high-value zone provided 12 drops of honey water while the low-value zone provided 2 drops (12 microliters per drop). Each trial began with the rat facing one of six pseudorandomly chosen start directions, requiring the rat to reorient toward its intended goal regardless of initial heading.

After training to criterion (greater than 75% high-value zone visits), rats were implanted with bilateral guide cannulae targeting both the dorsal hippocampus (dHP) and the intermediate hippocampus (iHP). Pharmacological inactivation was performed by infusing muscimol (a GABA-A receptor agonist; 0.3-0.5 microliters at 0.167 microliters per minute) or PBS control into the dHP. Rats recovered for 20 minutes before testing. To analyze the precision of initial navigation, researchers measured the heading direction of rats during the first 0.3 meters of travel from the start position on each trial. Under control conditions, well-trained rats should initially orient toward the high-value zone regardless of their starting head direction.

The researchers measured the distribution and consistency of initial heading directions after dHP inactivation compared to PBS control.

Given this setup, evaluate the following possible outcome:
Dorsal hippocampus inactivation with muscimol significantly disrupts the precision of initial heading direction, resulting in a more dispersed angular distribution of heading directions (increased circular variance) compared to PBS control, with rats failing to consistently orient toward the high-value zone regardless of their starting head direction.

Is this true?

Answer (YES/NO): NO